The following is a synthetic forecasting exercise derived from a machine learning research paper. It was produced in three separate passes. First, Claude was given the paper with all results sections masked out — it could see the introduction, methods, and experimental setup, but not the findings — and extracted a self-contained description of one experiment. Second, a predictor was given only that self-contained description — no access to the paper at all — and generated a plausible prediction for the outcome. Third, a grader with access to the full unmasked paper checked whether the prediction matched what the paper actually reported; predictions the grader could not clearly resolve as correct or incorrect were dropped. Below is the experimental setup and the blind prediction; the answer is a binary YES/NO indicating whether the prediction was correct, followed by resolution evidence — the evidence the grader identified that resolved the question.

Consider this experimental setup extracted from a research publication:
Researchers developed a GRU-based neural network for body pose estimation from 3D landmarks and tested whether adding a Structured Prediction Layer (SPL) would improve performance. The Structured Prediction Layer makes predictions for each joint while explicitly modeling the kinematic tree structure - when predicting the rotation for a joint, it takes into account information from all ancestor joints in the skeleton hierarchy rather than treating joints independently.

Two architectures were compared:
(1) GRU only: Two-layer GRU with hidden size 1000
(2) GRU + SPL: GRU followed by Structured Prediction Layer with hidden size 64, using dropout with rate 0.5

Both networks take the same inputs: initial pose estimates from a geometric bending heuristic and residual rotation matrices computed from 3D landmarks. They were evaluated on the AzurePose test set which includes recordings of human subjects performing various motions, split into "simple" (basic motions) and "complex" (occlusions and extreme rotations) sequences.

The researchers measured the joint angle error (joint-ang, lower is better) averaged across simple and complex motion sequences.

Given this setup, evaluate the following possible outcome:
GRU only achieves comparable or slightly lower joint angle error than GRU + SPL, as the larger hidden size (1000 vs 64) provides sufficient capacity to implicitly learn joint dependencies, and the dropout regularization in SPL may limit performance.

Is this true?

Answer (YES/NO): YES